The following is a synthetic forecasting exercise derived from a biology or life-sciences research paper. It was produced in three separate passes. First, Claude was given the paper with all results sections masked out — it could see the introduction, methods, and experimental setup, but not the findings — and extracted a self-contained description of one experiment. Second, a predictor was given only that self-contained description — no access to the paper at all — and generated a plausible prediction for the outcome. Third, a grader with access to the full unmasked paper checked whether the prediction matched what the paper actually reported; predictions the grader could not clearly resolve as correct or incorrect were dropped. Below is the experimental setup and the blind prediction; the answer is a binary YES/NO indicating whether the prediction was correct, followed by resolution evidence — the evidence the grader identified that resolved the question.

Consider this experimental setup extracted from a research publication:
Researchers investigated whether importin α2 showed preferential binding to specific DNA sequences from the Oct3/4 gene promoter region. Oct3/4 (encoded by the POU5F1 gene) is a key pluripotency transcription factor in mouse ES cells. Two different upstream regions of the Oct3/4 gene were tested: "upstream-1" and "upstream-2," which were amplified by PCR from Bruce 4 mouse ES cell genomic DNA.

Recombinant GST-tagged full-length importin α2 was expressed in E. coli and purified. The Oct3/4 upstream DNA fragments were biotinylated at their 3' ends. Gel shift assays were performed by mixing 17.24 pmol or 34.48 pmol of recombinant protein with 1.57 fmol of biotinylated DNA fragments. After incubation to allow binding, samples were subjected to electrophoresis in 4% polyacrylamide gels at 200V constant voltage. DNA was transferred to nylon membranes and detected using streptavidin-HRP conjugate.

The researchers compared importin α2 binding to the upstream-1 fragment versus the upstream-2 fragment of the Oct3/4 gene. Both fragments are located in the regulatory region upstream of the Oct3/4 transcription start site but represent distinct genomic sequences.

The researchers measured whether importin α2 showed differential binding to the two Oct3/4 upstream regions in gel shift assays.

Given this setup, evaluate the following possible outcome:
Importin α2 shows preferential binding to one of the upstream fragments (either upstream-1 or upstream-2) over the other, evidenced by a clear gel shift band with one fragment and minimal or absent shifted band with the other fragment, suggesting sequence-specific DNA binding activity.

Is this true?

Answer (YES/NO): NO